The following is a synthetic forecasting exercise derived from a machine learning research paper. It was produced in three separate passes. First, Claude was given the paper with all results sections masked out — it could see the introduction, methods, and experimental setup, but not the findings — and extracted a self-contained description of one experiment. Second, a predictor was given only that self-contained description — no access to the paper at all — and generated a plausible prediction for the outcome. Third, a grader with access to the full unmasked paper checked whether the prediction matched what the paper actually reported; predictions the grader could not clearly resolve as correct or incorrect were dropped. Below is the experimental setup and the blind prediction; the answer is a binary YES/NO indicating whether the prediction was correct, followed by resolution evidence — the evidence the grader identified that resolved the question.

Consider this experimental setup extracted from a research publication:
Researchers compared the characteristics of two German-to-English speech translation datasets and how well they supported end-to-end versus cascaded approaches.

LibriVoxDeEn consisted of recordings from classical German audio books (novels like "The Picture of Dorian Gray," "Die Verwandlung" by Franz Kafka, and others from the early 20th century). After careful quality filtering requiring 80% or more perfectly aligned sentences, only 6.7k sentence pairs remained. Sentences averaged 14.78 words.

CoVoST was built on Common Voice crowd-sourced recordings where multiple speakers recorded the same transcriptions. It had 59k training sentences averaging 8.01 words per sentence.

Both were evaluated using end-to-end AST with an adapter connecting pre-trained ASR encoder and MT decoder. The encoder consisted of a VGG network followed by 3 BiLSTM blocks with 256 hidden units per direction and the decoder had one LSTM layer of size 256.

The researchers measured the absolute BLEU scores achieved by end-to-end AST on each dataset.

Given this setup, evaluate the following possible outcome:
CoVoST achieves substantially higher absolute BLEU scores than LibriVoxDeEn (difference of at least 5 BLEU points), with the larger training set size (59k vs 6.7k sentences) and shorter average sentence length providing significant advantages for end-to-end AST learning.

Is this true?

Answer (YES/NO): NO